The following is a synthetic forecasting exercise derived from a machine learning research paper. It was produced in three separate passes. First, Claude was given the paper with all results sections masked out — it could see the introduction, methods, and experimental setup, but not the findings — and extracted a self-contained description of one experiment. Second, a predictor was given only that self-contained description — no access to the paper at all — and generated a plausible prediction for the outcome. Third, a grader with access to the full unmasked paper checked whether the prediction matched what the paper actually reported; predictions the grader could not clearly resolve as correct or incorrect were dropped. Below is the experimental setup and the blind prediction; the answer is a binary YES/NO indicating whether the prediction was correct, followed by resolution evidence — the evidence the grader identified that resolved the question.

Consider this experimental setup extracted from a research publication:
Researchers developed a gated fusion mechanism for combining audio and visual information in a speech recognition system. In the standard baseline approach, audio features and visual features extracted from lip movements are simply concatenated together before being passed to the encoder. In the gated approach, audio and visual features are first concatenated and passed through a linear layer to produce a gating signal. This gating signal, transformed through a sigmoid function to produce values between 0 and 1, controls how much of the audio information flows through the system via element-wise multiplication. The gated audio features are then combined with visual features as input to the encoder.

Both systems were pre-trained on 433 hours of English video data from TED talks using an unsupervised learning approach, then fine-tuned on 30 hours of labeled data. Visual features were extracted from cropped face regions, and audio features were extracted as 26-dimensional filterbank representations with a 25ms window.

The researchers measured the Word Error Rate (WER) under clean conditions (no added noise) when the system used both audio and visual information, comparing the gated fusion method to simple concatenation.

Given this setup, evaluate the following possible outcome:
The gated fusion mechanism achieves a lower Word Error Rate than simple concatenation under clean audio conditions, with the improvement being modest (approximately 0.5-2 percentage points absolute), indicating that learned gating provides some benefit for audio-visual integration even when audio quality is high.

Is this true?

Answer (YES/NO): NO